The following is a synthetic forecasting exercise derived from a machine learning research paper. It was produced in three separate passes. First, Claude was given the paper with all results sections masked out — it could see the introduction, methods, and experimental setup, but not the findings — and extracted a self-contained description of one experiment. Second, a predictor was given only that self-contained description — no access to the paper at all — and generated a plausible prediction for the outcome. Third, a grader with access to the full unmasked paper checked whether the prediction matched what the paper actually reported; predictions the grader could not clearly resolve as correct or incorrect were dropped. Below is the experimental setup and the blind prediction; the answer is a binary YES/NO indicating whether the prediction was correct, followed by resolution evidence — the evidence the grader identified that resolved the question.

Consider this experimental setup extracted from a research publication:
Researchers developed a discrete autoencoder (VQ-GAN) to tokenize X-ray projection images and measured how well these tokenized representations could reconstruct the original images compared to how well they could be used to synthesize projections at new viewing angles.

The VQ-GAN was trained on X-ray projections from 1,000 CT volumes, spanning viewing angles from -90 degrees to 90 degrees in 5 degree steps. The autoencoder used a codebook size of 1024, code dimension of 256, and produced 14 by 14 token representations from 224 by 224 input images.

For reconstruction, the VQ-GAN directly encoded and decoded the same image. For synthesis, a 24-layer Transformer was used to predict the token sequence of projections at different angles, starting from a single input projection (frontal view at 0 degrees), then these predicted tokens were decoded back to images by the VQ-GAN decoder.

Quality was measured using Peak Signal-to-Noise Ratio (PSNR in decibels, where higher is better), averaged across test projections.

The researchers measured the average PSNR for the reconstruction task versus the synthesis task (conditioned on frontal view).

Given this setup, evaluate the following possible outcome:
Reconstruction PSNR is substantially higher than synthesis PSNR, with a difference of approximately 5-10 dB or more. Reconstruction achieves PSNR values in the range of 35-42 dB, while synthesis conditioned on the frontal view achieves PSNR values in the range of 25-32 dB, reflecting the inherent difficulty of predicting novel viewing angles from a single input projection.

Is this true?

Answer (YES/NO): NO